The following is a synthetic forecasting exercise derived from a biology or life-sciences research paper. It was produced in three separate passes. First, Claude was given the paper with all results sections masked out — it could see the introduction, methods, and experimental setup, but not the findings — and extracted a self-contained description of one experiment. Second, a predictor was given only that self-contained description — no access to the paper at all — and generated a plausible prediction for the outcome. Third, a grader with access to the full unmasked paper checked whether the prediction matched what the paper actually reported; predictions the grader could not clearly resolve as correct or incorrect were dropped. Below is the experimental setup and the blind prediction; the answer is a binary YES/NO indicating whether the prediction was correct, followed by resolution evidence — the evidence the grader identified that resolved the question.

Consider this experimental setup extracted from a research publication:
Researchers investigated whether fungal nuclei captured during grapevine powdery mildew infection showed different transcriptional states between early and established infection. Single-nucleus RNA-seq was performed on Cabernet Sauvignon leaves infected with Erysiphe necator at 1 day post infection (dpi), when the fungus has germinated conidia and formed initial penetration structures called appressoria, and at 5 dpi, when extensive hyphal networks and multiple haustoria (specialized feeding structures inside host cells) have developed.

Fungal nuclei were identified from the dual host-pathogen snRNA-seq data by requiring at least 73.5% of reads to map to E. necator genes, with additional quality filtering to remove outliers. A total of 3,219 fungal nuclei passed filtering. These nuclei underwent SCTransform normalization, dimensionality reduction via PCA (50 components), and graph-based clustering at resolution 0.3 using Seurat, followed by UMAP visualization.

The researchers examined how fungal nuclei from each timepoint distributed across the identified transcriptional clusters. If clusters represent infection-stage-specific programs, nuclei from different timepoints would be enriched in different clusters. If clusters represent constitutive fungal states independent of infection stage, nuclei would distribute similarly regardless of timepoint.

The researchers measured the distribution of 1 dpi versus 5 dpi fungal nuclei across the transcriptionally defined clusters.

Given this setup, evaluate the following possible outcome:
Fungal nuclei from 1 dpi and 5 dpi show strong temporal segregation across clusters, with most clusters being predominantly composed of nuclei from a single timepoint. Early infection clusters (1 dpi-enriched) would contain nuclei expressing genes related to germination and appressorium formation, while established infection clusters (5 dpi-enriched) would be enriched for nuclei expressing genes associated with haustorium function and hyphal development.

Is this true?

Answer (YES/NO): NO